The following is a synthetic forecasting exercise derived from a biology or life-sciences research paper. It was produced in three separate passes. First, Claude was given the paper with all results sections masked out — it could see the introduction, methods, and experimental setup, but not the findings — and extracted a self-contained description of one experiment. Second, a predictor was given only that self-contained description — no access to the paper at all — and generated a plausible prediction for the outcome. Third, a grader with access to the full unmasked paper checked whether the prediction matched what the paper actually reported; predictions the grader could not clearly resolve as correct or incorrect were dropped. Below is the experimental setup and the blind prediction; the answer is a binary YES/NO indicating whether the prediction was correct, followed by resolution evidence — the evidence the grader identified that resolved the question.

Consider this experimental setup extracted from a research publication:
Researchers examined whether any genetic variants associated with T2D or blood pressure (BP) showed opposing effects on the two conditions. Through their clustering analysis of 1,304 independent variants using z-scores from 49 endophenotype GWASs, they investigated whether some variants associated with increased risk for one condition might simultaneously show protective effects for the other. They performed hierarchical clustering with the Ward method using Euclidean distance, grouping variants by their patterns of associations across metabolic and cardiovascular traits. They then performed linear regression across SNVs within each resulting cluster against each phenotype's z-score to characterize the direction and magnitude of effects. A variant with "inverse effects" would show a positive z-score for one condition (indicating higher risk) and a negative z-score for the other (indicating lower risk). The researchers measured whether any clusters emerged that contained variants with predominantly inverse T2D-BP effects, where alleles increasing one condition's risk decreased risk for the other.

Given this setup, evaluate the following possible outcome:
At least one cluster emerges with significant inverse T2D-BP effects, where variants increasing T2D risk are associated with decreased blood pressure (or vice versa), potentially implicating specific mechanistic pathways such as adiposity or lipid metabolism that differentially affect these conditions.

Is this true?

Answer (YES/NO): YES